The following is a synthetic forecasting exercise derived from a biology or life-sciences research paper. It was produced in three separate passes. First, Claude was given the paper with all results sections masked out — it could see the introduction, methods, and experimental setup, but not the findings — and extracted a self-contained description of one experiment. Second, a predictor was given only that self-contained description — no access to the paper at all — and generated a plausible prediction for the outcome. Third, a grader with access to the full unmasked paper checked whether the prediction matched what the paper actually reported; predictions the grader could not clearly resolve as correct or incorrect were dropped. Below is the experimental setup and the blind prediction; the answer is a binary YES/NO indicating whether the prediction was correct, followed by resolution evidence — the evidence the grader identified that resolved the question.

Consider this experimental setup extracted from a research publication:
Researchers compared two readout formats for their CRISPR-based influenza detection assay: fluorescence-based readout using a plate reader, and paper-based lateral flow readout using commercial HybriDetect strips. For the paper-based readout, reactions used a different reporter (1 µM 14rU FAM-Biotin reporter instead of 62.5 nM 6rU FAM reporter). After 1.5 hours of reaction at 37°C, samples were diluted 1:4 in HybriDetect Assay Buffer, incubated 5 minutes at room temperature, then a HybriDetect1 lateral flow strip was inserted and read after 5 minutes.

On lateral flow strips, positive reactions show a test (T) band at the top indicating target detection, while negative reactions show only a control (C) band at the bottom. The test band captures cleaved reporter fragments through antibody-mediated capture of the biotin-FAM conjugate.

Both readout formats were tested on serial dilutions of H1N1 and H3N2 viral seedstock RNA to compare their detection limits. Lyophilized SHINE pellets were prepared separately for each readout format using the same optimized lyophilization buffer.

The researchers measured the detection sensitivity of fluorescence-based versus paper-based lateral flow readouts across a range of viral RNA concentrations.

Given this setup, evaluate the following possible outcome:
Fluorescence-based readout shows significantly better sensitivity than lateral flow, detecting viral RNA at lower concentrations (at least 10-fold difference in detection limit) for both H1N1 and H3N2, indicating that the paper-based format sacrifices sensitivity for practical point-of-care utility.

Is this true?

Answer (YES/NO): NO